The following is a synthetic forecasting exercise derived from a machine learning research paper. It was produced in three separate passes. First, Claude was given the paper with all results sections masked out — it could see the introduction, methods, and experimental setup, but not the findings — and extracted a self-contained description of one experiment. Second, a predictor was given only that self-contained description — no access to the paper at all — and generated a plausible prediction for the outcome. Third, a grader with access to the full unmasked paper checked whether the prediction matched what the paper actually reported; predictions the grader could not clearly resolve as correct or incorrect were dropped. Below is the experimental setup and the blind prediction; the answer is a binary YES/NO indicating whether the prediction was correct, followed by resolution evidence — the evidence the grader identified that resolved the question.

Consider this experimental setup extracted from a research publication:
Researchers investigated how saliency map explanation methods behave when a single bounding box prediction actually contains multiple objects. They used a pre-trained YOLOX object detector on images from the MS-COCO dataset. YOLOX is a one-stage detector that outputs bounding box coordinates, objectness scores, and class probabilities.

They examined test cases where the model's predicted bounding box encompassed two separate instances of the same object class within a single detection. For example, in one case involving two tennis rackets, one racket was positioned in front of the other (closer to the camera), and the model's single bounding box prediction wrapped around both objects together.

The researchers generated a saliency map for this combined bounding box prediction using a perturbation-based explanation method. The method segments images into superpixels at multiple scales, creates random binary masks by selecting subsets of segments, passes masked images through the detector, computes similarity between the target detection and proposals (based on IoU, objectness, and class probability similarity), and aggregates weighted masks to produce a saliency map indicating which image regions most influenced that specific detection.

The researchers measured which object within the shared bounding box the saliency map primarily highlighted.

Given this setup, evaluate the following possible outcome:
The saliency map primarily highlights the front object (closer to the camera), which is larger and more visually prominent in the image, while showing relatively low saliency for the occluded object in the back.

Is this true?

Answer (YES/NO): YES